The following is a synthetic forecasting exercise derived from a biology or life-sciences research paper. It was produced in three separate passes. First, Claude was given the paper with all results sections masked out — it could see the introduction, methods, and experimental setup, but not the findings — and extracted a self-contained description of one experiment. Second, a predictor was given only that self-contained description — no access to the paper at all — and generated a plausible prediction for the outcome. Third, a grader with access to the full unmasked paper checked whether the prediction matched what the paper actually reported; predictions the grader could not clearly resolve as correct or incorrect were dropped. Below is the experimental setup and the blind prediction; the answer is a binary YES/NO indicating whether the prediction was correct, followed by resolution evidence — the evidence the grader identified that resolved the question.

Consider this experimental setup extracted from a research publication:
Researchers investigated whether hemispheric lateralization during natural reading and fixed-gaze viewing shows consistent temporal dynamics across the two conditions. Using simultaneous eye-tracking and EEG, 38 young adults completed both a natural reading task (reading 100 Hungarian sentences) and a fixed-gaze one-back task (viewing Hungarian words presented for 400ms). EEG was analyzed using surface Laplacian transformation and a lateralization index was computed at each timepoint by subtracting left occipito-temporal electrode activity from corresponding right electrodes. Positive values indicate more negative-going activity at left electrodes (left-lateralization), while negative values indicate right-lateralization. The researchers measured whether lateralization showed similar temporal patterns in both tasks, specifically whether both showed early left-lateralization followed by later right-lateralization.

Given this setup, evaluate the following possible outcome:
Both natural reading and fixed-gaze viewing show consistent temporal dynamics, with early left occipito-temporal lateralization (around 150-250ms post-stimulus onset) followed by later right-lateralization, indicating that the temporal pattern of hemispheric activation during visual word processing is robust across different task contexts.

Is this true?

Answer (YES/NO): NO